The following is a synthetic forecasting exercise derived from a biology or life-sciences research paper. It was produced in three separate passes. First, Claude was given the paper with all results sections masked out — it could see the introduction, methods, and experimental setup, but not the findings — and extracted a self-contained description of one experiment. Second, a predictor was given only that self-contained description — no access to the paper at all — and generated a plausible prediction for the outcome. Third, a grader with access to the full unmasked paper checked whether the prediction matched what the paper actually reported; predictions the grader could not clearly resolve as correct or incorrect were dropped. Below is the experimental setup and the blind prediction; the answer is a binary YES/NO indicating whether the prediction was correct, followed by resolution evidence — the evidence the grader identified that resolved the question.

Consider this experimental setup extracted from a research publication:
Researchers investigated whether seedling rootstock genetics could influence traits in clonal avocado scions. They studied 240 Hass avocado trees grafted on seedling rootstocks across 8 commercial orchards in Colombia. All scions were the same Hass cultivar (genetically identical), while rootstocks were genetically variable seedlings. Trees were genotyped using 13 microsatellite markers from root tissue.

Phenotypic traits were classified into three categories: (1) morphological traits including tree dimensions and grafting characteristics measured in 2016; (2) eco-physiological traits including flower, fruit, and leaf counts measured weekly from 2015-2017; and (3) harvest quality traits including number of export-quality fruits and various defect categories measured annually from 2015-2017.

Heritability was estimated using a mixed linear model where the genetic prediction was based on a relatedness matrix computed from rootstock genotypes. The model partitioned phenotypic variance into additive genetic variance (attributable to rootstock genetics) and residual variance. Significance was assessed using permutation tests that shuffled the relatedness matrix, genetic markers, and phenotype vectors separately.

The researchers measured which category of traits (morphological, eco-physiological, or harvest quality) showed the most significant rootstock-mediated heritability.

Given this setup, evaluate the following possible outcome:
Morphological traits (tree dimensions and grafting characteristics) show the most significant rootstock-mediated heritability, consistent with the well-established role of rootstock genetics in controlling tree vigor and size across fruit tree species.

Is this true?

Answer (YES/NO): NO